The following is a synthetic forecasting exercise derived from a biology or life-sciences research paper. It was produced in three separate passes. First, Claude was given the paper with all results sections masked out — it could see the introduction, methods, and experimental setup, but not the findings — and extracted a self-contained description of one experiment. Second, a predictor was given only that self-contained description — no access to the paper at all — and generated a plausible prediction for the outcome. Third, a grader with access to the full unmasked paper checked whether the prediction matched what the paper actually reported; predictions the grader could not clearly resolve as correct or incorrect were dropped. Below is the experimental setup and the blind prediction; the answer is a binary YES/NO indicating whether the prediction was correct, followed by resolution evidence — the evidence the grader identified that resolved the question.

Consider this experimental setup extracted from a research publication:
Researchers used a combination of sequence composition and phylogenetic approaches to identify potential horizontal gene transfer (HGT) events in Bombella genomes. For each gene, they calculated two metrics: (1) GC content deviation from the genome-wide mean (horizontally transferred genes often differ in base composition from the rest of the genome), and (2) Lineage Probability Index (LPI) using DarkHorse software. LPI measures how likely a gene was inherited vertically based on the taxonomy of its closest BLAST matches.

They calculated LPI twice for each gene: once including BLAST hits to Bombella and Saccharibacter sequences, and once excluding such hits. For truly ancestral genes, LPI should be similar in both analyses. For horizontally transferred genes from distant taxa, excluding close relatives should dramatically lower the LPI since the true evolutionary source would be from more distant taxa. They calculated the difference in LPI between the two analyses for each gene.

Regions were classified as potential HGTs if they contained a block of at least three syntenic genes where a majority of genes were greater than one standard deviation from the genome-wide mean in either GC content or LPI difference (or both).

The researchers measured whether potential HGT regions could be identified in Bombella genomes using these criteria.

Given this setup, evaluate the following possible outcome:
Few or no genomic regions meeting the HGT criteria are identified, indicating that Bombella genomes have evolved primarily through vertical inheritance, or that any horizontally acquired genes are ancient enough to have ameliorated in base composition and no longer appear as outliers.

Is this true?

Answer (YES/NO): NO